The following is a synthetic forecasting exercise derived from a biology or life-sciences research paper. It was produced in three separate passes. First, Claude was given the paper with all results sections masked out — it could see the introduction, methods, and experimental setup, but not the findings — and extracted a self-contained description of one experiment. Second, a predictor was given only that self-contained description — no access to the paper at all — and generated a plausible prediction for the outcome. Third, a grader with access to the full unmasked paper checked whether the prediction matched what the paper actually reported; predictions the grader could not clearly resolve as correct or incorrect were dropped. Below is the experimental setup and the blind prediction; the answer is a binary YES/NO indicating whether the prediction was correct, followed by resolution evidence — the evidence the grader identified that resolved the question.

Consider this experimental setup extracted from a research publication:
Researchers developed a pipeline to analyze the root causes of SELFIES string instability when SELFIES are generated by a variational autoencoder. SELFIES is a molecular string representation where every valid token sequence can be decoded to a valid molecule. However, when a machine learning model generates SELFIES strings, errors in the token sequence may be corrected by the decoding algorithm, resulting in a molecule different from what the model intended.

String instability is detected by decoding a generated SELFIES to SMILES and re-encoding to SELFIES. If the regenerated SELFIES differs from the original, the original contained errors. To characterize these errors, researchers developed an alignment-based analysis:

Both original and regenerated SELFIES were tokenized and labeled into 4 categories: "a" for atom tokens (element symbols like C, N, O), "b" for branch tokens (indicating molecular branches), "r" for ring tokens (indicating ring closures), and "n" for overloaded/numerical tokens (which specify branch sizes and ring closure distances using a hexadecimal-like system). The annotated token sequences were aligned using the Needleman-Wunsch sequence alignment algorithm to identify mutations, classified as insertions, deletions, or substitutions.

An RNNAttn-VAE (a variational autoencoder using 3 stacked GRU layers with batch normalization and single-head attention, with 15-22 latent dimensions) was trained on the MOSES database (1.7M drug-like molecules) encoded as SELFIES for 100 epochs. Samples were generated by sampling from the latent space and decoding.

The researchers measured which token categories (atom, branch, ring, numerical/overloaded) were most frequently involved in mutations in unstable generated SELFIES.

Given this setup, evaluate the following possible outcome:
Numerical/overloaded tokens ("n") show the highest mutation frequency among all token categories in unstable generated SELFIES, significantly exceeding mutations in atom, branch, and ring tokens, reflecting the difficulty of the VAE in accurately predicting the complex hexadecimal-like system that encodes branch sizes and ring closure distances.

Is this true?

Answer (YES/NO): NO